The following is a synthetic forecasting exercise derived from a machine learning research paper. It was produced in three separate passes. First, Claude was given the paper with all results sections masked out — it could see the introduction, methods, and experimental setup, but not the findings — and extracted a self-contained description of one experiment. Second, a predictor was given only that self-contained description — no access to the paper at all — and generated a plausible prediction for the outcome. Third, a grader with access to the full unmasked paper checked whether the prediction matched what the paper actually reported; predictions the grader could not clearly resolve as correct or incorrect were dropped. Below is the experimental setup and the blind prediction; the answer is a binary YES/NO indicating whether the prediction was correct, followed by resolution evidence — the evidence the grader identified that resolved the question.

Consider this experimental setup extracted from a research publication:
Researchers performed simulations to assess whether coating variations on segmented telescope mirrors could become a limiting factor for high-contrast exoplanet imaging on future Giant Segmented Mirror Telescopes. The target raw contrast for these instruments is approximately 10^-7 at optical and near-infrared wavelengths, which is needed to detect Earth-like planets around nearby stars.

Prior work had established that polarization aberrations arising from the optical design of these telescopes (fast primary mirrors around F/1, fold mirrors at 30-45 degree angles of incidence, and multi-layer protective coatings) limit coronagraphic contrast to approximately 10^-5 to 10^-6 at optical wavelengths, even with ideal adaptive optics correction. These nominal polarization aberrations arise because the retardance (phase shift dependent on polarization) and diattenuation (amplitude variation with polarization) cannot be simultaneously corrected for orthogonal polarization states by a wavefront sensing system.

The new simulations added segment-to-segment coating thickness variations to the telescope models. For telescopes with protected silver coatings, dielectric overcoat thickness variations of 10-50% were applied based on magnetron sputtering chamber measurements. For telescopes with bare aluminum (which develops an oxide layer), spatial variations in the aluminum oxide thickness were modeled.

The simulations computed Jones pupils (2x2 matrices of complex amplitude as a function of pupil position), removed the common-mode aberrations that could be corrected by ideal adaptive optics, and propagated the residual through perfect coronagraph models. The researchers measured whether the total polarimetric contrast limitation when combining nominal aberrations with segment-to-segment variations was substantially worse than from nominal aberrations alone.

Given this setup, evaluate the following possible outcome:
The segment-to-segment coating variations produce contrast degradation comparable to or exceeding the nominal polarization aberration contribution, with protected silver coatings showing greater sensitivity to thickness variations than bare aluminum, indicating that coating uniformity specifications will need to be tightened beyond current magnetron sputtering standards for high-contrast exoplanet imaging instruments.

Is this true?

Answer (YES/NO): NO